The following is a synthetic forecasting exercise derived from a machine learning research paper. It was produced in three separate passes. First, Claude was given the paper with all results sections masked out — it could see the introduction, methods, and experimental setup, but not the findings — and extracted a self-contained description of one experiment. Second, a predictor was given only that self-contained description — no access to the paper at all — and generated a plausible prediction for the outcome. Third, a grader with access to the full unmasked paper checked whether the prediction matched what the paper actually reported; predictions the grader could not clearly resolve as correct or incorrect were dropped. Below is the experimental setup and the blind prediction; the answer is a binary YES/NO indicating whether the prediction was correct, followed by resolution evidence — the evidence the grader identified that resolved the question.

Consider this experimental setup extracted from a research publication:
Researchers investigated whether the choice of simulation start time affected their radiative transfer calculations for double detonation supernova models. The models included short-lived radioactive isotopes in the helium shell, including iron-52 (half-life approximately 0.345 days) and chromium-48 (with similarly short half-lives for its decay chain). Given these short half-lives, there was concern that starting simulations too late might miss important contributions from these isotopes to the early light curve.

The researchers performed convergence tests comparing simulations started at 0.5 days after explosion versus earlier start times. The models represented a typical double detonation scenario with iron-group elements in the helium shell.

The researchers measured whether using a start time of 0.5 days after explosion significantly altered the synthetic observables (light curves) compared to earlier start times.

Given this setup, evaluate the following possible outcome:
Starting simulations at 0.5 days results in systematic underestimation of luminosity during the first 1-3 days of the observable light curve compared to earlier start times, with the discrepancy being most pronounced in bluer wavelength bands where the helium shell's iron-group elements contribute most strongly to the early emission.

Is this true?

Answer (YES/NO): NO